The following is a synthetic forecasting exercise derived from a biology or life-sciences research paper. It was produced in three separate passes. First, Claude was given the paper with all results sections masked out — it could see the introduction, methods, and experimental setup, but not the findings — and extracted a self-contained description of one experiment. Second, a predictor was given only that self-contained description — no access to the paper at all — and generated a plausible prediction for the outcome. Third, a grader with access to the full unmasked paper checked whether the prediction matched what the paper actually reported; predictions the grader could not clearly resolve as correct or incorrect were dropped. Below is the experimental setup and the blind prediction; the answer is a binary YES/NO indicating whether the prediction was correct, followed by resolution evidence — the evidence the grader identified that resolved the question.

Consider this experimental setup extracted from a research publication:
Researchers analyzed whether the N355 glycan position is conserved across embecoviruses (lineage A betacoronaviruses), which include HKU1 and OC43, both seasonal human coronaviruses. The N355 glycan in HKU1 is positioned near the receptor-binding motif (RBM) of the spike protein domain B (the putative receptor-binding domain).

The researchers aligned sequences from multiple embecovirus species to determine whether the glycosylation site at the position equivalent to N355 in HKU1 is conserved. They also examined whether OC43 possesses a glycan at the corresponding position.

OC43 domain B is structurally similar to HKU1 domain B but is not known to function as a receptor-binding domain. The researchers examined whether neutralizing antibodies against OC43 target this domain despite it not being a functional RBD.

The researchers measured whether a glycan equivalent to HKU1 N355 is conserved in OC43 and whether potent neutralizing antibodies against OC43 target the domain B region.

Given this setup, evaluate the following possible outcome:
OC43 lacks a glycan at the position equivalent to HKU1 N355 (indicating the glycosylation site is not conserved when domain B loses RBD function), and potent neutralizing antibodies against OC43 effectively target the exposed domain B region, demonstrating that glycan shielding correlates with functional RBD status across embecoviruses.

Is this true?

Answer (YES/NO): NO